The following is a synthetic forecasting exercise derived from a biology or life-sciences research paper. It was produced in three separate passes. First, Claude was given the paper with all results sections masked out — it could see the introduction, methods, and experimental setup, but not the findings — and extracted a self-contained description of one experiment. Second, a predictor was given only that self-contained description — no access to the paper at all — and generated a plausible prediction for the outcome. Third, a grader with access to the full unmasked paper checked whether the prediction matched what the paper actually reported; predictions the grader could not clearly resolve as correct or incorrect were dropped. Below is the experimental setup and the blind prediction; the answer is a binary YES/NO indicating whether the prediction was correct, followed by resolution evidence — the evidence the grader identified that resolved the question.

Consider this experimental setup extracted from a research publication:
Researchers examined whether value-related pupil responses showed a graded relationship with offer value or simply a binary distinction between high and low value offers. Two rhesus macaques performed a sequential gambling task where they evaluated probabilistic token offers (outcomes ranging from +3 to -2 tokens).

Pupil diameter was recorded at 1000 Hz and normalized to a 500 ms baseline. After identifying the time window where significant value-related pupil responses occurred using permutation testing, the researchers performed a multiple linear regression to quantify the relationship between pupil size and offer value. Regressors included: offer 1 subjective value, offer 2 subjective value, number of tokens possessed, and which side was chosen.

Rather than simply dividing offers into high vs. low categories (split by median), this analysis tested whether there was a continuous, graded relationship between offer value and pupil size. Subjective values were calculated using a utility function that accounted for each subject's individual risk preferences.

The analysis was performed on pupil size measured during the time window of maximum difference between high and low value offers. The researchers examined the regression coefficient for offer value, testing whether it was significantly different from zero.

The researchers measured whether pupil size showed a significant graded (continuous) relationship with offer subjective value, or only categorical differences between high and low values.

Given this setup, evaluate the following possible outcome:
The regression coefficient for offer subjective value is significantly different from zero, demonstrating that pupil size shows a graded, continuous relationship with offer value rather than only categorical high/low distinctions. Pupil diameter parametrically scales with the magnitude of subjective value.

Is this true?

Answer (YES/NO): YES